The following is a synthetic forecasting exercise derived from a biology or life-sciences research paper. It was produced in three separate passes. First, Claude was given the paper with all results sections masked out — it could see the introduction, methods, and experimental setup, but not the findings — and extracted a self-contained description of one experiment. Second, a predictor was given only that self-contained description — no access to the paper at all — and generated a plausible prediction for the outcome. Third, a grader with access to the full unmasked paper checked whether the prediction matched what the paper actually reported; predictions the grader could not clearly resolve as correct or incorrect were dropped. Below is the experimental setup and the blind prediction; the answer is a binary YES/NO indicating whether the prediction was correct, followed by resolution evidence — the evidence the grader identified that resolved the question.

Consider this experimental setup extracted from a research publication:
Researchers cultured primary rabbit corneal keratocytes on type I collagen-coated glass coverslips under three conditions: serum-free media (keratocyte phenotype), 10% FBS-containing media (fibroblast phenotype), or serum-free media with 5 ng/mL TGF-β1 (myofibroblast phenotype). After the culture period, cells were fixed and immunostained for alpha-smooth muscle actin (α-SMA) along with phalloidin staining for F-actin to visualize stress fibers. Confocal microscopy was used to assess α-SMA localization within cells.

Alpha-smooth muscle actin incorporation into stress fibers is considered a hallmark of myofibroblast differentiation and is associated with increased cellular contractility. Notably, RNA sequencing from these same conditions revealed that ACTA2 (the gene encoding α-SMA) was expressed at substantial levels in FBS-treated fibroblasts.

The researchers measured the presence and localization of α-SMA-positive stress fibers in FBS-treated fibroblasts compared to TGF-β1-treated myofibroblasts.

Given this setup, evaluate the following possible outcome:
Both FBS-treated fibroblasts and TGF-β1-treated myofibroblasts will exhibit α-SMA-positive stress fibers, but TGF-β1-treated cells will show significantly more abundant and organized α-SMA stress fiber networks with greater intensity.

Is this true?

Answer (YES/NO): NO